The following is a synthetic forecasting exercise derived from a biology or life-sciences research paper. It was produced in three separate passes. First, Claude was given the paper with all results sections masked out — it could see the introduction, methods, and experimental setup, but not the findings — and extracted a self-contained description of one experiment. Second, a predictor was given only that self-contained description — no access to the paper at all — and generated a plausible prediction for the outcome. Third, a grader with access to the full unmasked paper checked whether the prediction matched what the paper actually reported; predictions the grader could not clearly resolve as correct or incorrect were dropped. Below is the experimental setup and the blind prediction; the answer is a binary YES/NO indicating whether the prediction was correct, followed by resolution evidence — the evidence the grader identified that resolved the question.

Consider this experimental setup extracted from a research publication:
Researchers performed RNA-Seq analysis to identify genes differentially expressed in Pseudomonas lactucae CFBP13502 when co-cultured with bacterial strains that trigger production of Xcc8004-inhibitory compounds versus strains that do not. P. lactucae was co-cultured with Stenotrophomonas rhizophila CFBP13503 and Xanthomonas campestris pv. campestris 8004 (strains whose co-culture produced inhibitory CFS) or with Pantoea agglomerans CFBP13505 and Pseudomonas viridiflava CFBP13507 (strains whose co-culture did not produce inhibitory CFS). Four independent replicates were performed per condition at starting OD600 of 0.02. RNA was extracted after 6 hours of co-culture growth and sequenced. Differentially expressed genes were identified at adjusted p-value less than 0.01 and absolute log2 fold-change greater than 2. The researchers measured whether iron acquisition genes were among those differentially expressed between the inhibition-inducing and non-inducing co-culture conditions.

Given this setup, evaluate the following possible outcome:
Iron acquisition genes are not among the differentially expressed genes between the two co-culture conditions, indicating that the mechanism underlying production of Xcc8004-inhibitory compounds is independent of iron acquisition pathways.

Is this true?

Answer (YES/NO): NO